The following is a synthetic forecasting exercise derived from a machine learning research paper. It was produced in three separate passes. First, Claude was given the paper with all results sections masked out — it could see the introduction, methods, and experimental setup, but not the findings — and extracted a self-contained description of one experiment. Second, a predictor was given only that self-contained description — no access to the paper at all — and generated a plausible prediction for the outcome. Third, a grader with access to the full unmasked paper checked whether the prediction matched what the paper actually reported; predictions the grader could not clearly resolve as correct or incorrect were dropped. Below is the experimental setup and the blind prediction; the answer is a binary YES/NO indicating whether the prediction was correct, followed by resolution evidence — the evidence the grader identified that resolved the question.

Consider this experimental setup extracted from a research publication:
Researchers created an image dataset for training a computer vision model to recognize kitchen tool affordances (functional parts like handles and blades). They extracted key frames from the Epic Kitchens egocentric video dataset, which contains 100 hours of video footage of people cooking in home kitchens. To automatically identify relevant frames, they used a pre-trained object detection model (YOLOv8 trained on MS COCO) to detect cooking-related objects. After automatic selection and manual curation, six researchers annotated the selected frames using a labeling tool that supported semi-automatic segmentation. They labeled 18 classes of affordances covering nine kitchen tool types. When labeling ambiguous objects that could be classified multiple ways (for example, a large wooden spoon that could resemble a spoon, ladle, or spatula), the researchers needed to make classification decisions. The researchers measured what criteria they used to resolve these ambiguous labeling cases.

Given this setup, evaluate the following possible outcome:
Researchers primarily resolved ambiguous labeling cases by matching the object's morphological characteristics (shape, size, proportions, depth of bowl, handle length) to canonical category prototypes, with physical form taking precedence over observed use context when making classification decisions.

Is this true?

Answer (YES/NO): NO